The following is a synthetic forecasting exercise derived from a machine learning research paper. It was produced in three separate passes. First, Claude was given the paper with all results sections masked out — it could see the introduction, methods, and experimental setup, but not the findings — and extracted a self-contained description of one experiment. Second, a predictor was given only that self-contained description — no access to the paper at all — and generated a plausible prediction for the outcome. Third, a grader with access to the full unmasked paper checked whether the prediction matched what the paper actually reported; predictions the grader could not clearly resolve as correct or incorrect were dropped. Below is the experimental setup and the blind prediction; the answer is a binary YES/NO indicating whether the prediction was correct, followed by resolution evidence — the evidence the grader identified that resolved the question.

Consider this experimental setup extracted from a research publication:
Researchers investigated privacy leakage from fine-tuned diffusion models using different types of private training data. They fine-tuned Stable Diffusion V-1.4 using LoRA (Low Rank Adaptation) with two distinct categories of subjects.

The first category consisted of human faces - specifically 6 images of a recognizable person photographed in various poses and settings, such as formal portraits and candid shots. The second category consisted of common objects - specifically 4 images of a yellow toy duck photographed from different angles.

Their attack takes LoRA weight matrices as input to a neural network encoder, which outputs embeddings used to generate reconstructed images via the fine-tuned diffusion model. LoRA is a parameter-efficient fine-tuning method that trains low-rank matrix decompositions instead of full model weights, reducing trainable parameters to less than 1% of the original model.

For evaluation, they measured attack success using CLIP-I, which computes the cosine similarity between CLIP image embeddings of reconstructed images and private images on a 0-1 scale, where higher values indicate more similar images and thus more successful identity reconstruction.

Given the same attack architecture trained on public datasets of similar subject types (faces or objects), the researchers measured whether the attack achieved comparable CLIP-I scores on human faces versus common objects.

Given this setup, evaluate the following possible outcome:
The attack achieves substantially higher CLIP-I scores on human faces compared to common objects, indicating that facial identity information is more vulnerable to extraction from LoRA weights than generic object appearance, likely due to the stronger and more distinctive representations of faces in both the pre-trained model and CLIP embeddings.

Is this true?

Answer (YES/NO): NO